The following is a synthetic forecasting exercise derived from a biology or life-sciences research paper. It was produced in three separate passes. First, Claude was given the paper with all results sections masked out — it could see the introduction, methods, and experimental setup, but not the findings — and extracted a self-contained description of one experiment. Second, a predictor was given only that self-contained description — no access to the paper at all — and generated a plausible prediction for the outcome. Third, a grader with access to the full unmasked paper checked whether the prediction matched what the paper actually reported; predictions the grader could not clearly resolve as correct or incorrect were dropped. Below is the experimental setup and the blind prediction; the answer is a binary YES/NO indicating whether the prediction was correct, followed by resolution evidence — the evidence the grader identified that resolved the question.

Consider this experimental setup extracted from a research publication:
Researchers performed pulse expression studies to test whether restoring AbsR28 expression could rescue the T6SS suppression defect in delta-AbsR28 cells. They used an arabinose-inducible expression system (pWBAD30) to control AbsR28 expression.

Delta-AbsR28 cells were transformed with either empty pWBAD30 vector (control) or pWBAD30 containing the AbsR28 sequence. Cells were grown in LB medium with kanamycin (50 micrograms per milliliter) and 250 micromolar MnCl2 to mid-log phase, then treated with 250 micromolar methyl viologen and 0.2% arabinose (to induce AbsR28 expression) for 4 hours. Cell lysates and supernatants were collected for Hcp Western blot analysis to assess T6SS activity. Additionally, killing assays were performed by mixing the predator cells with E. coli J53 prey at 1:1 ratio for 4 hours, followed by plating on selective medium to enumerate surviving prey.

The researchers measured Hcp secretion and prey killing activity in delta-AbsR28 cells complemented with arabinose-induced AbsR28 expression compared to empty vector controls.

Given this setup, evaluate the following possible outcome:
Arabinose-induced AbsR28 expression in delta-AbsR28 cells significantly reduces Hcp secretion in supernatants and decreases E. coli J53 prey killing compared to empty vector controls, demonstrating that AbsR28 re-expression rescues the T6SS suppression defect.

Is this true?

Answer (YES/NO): YES